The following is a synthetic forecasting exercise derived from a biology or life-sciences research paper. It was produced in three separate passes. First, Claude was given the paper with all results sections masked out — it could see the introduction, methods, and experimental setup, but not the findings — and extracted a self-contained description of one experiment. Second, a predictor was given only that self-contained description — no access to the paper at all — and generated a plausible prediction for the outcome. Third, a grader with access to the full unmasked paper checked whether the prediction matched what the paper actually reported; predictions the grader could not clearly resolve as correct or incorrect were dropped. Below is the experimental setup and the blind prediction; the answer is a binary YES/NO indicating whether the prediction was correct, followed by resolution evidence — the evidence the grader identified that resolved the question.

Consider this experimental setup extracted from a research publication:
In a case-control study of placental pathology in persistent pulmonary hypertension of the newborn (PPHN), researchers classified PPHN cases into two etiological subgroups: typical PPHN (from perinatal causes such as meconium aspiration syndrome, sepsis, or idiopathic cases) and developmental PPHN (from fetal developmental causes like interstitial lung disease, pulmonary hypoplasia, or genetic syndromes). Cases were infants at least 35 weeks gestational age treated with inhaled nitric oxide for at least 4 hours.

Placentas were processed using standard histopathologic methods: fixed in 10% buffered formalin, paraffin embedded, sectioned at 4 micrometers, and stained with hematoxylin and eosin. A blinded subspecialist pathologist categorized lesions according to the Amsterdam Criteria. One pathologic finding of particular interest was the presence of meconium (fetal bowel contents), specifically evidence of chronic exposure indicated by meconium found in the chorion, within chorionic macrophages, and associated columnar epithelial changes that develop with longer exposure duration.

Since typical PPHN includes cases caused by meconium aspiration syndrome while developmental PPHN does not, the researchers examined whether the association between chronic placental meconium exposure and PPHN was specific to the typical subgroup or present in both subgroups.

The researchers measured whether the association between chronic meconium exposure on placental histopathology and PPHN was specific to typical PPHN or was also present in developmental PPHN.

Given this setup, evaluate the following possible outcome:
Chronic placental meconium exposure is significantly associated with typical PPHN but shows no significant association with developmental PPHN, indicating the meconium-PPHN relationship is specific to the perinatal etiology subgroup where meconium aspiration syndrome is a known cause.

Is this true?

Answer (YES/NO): NO